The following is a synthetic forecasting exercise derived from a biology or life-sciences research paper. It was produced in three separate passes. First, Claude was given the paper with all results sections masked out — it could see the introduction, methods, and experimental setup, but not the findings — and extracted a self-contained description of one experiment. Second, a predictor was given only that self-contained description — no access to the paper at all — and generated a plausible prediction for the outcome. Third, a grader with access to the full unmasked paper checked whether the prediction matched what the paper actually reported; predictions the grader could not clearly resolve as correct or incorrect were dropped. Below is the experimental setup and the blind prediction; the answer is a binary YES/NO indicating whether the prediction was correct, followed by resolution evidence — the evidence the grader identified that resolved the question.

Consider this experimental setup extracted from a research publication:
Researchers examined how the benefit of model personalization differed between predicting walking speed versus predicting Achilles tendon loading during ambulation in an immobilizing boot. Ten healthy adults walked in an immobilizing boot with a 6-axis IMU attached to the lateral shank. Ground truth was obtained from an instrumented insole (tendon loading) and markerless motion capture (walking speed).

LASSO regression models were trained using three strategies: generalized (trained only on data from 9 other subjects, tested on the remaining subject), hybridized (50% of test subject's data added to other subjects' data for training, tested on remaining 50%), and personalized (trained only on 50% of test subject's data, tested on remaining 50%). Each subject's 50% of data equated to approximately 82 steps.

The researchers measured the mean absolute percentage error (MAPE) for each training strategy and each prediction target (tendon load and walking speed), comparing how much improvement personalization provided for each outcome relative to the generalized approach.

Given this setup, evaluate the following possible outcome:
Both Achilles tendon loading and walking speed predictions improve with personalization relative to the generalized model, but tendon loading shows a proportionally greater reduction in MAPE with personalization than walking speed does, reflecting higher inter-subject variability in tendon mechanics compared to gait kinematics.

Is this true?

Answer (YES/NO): YES